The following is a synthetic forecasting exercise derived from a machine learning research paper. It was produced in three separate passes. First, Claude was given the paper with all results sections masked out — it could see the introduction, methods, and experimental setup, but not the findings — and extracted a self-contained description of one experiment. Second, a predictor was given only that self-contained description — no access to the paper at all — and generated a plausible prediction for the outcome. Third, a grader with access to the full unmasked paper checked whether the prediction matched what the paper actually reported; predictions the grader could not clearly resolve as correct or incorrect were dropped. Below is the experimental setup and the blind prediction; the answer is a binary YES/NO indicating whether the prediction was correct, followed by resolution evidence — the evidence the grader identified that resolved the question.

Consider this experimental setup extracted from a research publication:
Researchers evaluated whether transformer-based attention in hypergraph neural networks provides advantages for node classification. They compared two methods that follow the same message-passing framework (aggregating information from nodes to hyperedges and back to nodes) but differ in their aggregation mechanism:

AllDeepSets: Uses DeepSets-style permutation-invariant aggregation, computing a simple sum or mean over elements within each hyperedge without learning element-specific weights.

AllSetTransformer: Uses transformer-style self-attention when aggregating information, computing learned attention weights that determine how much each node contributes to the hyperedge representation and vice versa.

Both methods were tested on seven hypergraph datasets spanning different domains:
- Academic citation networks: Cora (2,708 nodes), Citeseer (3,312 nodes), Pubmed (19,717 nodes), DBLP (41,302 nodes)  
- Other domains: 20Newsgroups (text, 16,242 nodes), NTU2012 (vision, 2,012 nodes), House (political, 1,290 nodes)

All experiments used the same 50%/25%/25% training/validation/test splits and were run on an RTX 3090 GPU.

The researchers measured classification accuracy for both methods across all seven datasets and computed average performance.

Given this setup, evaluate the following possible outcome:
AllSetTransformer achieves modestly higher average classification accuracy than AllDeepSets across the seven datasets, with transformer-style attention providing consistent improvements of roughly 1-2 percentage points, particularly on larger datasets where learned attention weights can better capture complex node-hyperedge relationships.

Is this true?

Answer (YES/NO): NO